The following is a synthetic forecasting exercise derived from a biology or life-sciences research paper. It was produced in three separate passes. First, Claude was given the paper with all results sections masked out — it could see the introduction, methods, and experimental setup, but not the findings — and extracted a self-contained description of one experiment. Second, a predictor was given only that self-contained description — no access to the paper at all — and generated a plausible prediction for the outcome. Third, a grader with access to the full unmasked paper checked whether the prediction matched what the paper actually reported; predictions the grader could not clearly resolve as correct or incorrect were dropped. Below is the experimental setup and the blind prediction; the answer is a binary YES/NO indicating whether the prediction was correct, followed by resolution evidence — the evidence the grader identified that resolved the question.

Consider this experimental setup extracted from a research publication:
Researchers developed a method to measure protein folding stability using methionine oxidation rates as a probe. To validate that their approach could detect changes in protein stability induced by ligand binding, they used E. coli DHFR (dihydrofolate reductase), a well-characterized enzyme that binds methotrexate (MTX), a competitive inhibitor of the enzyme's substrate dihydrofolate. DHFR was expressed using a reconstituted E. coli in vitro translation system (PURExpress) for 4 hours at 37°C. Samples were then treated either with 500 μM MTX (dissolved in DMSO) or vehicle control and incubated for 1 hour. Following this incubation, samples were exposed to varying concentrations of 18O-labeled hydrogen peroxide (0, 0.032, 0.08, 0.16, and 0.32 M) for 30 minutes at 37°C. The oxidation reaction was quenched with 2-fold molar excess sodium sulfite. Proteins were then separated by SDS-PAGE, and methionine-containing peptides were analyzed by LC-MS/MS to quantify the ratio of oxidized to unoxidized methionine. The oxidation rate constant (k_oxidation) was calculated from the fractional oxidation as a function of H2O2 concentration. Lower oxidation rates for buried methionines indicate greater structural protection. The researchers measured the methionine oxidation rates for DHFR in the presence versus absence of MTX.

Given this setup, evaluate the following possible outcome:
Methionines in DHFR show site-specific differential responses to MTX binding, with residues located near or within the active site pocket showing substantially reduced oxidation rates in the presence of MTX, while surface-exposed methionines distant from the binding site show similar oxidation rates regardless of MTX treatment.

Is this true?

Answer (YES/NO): NO